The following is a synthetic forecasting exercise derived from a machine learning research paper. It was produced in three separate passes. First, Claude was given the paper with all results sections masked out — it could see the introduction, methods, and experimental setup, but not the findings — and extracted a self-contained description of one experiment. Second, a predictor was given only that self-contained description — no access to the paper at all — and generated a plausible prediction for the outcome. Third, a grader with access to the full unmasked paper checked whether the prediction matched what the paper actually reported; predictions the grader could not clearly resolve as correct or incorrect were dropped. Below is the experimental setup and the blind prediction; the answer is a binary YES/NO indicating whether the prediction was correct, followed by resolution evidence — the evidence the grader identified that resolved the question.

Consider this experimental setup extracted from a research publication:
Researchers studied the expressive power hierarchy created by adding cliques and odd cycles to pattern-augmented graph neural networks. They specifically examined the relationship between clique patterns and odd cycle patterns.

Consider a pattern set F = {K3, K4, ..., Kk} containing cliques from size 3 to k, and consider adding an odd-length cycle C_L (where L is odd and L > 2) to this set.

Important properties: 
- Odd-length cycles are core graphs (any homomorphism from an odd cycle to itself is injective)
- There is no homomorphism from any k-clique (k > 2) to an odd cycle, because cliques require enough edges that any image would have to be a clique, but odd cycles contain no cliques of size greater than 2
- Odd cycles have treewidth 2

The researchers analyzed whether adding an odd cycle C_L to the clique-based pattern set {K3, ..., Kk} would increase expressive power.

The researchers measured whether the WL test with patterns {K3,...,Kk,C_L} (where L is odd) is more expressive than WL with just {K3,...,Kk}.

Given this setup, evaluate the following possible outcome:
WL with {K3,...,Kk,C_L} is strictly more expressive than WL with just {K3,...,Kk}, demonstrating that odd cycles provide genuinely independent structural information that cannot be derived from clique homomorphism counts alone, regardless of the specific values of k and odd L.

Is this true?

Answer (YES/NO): YES